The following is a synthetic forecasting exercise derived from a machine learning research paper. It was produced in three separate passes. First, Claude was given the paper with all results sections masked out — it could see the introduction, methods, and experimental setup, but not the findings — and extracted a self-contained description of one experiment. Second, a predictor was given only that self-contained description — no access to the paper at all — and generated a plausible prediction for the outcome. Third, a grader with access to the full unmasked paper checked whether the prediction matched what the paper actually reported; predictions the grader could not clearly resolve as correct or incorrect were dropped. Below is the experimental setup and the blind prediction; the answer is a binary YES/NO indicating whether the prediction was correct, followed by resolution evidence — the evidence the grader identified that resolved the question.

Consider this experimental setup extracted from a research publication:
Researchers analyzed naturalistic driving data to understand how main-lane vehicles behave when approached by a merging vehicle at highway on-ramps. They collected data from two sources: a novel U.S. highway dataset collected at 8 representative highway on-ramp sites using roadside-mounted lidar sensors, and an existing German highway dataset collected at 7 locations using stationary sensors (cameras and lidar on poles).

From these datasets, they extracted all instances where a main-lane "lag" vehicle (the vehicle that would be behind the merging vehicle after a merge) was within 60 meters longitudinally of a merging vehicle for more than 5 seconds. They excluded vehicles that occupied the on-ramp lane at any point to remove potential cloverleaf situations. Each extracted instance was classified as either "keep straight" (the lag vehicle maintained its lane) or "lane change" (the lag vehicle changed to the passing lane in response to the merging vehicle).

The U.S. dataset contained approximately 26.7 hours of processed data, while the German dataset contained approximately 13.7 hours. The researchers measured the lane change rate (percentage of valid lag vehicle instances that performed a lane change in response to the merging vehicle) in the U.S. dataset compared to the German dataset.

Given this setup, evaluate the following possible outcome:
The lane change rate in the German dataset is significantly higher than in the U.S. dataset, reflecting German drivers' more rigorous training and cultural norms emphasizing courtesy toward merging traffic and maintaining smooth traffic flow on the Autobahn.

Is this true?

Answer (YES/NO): YES